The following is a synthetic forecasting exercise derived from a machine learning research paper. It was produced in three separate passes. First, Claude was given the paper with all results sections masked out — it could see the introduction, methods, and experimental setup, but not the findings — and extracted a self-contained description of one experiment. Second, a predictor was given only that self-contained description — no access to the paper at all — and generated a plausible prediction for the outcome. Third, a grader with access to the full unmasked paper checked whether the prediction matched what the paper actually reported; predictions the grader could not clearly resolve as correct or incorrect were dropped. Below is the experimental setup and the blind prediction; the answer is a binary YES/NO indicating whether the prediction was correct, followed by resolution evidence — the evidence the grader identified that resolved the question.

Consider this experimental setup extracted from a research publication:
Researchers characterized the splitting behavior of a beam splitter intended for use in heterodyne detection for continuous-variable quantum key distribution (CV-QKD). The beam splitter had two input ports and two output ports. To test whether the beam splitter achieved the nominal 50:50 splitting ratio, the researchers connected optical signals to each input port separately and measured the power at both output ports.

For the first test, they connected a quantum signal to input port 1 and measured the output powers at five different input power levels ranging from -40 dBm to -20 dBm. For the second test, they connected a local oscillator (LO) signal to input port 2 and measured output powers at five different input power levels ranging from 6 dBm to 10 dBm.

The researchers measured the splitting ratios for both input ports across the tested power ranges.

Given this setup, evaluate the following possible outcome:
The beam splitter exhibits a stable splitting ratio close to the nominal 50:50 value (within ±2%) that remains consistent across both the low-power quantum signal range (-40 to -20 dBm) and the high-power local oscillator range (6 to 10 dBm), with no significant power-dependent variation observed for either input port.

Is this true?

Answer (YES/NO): NO